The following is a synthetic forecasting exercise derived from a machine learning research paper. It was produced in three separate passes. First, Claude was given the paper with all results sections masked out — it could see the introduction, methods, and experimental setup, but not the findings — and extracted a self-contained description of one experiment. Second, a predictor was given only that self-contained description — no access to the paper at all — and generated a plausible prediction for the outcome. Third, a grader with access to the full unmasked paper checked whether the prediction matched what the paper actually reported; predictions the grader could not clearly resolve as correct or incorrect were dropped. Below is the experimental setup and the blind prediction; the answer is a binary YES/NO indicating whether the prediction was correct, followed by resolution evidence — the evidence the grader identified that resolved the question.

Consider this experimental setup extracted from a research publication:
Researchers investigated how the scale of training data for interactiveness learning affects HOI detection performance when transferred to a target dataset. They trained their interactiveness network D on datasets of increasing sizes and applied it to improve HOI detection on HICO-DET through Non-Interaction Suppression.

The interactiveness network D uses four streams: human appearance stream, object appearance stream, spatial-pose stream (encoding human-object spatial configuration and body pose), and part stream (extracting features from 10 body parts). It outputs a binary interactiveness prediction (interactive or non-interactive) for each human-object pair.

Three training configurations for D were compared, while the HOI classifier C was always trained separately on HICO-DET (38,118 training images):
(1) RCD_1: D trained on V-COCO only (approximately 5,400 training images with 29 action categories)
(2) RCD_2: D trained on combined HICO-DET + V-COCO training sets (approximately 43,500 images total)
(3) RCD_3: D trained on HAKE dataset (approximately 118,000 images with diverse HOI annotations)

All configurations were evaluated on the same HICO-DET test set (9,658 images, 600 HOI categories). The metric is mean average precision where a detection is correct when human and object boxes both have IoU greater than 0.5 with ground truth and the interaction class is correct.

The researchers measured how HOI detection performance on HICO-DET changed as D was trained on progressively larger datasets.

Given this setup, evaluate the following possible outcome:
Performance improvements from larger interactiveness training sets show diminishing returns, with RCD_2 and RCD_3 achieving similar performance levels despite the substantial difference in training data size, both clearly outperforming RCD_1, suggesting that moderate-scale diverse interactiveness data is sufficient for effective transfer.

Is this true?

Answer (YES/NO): NO